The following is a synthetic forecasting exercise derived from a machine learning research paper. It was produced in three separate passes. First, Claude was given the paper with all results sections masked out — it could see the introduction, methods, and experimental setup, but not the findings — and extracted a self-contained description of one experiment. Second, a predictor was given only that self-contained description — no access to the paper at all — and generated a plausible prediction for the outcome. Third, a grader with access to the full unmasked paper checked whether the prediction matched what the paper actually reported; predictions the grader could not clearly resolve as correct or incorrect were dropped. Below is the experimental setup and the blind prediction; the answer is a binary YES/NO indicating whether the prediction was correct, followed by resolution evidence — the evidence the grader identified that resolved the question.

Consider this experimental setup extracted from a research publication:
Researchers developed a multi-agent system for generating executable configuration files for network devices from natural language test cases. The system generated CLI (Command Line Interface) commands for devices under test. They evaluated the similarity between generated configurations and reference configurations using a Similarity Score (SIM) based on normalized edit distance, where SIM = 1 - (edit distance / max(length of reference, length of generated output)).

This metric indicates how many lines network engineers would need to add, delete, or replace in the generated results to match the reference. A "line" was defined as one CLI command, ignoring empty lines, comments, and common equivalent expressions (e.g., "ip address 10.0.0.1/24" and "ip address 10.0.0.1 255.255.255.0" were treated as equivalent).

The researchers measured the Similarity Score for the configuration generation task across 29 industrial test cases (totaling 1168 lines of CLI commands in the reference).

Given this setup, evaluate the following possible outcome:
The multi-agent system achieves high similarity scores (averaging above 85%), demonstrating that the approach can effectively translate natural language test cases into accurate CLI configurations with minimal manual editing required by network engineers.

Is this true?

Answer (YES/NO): NO